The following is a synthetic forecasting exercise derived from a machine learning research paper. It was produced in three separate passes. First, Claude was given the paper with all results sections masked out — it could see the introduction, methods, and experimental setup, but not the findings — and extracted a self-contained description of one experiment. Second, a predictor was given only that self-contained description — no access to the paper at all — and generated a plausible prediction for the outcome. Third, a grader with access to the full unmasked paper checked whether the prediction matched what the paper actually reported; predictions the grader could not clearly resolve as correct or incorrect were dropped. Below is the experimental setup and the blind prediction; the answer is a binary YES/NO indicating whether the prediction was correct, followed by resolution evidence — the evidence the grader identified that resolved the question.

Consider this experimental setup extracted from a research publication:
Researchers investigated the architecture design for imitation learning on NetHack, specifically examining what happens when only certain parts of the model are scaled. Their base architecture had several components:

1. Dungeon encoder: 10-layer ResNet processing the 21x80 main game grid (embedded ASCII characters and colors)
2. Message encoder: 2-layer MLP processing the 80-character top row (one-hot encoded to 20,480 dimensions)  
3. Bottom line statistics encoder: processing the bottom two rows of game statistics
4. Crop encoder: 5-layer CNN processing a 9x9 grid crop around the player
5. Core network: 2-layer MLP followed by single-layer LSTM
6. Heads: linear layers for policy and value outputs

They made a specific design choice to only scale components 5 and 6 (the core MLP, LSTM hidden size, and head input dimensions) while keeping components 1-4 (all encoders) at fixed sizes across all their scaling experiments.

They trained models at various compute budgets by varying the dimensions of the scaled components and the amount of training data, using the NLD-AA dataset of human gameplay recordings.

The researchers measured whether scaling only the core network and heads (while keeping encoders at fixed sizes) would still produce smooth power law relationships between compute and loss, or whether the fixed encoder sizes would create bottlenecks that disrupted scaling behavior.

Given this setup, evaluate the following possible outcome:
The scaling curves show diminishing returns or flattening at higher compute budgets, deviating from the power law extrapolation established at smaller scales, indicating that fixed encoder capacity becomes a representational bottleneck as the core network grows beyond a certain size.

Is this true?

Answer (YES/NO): NO